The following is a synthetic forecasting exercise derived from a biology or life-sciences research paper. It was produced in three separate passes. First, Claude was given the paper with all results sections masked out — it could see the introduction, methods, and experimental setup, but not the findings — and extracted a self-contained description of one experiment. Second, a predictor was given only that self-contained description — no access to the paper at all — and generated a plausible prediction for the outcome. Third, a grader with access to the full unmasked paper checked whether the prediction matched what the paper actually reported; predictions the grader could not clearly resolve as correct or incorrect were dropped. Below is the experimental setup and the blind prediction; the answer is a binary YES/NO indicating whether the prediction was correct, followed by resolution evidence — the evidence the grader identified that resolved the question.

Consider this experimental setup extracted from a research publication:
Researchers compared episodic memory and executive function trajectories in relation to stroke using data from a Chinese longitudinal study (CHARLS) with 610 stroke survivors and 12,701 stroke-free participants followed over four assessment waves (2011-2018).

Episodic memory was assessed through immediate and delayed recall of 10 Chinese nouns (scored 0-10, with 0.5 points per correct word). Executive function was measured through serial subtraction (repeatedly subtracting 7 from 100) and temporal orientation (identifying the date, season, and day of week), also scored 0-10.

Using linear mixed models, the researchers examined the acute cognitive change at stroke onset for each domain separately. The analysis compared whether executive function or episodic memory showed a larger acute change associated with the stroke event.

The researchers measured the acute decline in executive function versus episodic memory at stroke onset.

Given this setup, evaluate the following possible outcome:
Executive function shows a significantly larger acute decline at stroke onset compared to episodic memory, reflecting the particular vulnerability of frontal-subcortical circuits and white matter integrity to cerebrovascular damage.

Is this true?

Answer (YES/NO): NO